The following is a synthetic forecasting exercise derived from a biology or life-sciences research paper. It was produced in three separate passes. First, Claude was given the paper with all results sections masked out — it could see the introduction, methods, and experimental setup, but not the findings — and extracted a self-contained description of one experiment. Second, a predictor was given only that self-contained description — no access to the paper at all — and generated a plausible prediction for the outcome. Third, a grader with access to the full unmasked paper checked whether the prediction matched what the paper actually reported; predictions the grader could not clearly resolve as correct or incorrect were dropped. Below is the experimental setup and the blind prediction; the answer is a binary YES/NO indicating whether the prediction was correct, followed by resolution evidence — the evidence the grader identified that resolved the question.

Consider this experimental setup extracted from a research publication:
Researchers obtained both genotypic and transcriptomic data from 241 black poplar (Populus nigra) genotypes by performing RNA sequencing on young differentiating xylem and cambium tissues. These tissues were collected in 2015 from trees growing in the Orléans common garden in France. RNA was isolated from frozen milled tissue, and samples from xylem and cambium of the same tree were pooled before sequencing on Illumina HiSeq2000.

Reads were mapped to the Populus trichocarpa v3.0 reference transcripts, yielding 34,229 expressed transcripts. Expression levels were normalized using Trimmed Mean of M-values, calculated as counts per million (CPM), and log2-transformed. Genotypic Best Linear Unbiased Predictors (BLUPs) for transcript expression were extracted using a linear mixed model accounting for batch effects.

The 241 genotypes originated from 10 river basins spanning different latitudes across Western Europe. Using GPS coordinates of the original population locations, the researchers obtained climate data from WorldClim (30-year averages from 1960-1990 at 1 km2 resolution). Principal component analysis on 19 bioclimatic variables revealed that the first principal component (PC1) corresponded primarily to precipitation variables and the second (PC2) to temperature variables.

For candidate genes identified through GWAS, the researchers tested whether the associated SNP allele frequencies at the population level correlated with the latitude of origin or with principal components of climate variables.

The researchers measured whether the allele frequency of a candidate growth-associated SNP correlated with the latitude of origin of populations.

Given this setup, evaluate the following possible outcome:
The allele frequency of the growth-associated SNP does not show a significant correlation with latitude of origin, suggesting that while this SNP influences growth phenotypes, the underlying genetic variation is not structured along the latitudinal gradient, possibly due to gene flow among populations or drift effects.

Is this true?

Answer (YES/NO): NO